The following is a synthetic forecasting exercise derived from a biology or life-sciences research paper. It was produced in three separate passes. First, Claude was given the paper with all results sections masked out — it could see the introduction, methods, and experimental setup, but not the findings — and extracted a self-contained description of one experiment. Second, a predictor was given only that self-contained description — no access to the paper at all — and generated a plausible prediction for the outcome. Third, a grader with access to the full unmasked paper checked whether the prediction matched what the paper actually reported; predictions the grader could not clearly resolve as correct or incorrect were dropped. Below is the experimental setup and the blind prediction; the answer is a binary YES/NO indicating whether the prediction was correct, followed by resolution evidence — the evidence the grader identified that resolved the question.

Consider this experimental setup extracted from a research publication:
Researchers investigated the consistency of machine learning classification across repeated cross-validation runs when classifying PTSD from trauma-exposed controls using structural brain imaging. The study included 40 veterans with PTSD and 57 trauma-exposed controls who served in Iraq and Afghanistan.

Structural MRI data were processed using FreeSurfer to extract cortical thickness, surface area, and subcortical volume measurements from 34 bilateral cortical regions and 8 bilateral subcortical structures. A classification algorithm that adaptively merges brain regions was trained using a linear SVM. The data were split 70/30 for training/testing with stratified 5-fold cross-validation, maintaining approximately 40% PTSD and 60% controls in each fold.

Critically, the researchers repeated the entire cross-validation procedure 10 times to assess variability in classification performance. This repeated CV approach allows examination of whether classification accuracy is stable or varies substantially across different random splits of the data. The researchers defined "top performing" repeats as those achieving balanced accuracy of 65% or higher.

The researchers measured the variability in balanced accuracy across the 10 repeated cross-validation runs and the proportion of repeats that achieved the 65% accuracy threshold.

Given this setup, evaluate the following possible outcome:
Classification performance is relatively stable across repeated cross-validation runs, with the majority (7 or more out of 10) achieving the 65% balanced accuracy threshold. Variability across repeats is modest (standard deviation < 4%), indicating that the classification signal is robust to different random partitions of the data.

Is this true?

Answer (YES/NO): NO